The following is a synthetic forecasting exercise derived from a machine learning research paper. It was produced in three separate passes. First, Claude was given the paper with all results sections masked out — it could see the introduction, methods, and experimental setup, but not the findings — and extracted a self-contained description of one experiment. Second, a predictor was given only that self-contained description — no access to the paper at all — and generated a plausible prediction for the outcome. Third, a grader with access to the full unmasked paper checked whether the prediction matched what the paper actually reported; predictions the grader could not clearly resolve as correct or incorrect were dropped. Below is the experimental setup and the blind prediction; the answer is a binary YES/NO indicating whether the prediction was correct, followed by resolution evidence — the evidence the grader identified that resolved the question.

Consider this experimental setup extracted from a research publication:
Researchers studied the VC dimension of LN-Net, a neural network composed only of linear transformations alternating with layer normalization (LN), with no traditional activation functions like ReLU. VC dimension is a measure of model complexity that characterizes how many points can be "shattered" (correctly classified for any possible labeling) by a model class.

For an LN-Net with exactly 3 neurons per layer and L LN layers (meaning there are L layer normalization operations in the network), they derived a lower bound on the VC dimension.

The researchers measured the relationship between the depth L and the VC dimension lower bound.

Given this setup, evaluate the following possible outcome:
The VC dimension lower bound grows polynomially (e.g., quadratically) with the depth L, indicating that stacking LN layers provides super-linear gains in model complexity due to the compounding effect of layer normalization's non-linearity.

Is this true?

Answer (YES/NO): NO